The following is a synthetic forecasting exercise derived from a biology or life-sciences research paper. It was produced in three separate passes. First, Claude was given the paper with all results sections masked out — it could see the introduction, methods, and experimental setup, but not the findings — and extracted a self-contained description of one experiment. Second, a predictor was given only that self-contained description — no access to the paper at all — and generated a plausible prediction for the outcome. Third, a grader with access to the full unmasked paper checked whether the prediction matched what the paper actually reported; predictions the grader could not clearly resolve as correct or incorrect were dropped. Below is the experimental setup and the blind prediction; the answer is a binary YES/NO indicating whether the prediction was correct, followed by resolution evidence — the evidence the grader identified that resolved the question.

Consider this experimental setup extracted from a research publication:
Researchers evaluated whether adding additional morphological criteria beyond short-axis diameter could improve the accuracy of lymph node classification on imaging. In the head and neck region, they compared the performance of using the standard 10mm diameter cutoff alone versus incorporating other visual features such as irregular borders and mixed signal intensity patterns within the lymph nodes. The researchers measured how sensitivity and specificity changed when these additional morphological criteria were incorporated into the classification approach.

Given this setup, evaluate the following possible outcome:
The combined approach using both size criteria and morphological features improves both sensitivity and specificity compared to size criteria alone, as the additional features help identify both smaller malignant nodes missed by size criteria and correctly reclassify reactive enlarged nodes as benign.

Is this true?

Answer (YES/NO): NO